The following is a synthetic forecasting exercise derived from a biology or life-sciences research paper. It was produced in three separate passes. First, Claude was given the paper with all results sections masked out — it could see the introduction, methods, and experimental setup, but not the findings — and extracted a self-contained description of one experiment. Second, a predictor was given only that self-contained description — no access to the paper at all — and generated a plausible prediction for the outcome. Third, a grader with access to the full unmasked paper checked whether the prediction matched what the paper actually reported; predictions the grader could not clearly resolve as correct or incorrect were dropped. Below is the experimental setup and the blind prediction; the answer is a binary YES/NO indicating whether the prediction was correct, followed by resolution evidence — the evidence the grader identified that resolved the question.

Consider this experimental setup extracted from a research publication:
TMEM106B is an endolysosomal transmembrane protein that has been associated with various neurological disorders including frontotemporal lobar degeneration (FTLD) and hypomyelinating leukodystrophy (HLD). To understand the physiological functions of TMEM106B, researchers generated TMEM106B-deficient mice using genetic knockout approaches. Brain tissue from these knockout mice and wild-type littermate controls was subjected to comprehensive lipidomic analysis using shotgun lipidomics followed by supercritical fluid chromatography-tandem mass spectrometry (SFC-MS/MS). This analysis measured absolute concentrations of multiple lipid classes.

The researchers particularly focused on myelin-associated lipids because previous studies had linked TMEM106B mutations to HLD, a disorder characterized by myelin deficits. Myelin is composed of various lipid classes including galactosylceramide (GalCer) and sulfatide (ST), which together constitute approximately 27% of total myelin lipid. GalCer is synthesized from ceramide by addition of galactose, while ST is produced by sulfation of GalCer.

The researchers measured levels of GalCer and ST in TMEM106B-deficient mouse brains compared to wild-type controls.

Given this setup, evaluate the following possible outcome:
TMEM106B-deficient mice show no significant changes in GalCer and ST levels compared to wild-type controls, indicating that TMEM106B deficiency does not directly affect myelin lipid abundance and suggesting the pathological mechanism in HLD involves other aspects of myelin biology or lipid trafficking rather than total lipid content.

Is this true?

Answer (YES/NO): NO